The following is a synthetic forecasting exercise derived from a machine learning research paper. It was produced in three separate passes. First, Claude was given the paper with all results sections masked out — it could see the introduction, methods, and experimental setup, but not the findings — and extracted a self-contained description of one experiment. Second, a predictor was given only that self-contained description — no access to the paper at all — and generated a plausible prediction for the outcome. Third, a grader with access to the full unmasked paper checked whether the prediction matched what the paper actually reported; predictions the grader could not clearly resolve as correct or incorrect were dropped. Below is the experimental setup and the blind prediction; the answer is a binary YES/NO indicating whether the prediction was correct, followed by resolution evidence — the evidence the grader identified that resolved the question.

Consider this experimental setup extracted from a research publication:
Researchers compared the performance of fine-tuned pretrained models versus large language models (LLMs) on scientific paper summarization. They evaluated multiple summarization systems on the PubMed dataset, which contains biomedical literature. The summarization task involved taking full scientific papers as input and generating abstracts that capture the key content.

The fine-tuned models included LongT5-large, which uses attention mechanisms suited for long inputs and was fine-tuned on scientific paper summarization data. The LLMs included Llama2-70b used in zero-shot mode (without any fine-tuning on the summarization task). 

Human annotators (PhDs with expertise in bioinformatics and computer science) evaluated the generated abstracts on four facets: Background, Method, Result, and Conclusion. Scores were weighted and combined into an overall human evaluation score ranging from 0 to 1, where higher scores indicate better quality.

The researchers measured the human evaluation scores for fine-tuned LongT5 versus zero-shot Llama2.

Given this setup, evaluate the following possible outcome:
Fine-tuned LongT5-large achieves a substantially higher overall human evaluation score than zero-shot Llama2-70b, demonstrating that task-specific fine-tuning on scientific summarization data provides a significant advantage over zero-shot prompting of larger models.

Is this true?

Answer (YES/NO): NO